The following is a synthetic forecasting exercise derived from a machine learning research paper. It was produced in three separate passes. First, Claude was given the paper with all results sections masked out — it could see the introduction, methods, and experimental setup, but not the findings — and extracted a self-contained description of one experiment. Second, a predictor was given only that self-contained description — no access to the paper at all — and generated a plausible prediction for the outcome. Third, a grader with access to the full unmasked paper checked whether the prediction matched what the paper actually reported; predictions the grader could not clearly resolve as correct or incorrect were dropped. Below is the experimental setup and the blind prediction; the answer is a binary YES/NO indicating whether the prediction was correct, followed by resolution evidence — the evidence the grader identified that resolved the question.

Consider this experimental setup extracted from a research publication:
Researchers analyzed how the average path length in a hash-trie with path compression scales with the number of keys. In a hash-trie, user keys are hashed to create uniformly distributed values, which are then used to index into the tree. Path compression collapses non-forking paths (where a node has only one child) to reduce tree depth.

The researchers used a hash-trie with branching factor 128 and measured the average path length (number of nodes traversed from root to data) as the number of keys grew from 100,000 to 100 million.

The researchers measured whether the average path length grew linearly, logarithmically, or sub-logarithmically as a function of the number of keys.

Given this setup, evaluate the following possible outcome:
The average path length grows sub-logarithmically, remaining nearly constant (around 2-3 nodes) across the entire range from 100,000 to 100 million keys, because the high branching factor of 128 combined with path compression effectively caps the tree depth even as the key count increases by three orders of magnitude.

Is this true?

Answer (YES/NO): NO